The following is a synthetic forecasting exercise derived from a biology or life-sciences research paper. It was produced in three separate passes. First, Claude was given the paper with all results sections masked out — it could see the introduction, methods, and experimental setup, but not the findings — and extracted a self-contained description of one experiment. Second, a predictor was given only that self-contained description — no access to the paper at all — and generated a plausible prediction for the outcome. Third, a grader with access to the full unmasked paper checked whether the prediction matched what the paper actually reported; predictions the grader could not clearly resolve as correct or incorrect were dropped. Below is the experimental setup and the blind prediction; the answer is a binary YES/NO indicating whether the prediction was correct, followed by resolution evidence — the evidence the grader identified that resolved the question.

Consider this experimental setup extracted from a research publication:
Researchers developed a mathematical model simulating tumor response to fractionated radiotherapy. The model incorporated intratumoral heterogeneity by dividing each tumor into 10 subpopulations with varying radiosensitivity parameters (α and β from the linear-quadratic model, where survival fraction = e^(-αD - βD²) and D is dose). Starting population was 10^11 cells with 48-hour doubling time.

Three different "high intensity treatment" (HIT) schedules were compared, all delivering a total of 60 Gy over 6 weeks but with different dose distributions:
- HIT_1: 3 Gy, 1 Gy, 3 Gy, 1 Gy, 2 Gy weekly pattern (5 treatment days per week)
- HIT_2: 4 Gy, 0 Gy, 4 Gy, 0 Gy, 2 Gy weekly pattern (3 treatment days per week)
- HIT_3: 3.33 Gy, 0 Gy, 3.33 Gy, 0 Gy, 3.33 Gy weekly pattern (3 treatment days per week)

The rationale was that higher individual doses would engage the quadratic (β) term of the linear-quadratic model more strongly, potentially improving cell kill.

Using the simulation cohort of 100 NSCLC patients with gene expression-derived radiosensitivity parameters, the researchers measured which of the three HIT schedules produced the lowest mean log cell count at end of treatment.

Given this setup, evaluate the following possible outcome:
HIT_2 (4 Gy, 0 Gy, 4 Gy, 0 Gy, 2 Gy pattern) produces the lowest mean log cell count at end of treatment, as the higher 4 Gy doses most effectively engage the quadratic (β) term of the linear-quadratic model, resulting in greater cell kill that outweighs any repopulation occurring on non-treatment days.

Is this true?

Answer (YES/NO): YES